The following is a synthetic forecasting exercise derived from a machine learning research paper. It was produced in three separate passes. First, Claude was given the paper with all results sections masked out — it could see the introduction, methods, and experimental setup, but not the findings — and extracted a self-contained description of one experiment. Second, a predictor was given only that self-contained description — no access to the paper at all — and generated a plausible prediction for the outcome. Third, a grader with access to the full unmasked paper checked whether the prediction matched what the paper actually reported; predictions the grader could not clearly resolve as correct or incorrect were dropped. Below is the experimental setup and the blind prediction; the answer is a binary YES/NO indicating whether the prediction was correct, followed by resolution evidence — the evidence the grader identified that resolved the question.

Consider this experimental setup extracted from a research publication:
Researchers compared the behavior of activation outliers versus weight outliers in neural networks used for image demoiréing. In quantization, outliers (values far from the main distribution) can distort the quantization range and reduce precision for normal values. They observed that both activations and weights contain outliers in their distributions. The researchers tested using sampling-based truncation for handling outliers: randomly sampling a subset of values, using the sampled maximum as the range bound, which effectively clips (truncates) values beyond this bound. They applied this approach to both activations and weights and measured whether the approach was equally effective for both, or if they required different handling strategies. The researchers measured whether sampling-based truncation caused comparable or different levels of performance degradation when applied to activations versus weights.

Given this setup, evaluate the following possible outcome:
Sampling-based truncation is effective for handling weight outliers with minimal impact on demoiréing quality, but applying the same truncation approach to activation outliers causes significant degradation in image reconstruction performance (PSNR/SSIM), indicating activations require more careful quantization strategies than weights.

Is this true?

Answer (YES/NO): NO